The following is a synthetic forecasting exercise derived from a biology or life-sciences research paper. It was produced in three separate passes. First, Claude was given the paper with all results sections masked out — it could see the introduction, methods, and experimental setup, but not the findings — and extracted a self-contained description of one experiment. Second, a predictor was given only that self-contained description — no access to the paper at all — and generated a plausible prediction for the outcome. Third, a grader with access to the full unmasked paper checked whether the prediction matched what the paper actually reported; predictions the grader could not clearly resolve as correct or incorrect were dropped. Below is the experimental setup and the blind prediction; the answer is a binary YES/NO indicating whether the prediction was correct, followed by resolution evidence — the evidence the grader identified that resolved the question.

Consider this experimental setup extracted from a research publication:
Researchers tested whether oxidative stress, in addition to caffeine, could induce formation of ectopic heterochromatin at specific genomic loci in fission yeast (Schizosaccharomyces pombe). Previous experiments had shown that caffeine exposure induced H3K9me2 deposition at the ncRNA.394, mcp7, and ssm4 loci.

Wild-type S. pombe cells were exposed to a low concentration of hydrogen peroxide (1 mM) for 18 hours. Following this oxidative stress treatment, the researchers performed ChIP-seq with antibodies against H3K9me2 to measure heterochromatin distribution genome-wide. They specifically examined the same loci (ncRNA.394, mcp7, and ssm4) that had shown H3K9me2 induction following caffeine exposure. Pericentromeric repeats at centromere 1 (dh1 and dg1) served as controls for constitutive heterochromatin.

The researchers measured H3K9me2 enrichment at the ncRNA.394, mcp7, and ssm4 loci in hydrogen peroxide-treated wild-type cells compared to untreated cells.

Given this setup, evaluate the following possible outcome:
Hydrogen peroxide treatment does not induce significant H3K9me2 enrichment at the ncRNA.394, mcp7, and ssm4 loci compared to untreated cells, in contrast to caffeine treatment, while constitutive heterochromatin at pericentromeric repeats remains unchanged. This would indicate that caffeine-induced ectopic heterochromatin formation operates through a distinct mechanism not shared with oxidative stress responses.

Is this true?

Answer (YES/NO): NO